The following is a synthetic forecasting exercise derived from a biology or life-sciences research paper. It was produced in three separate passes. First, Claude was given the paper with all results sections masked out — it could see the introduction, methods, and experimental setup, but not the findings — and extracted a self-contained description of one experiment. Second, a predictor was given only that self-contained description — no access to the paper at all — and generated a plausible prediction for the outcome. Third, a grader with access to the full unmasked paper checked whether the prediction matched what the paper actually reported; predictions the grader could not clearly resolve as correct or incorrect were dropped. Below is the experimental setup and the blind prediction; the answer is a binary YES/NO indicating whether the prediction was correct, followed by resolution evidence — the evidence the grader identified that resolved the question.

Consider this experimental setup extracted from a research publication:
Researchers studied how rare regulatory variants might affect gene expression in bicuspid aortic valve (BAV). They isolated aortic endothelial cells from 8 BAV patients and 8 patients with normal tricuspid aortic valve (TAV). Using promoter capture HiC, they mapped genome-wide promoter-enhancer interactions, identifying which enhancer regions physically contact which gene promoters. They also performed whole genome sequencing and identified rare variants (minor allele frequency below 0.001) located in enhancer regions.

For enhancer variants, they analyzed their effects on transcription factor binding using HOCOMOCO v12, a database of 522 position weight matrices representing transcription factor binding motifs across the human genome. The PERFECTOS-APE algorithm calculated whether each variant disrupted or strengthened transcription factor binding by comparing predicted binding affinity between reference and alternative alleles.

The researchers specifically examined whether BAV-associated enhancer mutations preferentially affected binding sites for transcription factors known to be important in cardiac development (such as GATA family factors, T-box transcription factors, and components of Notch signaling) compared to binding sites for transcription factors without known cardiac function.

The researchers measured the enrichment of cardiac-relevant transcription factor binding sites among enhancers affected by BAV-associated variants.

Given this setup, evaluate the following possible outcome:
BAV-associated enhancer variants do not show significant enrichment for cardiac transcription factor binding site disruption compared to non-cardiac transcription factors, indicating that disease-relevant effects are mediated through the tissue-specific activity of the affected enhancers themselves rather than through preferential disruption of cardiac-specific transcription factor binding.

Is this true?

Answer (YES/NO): NO